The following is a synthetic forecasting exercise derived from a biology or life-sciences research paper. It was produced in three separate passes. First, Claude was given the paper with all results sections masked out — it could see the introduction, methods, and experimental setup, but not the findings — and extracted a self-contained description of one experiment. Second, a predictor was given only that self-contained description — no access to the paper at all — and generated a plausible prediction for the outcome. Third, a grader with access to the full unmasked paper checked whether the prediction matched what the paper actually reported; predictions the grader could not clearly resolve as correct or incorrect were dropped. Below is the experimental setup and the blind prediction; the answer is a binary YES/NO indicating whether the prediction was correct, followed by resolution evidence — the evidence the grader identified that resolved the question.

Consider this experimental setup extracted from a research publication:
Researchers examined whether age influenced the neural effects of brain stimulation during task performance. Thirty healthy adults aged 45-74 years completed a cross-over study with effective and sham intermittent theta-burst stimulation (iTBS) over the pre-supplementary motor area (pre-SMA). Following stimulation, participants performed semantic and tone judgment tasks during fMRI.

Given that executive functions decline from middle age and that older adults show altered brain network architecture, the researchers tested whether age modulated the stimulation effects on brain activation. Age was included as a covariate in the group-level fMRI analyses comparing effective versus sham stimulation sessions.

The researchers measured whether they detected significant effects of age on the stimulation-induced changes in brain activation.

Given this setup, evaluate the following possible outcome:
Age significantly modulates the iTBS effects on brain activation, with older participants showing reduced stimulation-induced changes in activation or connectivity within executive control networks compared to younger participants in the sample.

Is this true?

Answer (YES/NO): NO